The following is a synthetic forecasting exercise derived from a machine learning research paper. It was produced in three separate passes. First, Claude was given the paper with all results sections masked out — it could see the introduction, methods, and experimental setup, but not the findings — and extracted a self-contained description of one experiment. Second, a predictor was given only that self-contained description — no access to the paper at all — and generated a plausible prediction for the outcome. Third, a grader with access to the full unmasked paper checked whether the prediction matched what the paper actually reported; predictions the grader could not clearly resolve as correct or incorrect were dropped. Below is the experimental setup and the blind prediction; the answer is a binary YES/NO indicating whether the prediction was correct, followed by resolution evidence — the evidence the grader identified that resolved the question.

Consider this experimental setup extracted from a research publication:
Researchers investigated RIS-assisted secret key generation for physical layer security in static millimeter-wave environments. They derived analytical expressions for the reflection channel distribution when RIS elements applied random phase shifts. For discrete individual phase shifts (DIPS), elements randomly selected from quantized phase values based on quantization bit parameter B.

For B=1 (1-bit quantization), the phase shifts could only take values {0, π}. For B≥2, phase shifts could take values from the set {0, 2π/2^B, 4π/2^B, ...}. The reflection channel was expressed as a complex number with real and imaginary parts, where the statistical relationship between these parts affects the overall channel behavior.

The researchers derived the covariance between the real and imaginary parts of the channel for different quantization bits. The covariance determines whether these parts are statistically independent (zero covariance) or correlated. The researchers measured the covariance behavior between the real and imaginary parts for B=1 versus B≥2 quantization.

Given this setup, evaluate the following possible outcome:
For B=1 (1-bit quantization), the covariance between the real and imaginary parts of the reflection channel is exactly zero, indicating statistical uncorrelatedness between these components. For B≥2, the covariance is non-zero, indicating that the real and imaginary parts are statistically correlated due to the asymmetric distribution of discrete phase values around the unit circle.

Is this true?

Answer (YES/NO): NO